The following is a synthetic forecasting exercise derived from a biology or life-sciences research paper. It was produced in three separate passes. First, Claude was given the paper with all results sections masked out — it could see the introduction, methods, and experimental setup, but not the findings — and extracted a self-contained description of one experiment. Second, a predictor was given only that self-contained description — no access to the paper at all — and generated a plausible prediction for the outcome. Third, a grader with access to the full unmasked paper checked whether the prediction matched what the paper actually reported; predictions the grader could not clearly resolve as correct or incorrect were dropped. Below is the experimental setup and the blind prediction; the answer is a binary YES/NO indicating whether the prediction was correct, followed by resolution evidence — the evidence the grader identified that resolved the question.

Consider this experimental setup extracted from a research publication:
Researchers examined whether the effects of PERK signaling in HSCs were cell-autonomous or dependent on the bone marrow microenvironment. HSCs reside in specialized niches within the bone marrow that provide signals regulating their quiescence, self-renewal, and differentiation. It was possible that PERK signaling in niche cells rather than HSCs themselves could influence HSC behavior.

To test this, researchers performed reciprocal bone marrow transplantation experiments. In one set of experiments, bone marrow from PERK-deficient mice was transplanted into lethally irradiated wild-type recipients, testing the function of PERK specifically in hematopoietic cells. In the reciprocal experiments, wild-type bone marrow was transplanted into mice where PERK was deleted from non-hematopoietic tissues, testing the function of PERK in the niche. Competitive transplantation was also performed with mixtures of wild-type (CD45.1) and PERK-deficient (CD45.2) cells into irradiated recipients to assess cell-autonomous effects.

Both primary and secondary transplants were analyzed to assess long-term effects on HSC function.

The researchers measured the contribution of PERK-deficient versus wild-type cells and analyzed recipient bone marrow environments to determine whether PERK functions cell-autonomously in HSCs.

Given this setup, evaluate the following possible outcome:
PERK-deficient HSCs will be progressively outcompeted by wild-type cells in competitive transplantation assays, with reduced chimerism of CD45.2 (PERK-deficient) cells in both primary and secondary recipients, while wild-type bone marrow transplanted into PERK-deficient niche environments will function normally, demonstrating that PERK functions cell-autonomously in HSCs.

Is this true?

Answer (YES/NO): NO